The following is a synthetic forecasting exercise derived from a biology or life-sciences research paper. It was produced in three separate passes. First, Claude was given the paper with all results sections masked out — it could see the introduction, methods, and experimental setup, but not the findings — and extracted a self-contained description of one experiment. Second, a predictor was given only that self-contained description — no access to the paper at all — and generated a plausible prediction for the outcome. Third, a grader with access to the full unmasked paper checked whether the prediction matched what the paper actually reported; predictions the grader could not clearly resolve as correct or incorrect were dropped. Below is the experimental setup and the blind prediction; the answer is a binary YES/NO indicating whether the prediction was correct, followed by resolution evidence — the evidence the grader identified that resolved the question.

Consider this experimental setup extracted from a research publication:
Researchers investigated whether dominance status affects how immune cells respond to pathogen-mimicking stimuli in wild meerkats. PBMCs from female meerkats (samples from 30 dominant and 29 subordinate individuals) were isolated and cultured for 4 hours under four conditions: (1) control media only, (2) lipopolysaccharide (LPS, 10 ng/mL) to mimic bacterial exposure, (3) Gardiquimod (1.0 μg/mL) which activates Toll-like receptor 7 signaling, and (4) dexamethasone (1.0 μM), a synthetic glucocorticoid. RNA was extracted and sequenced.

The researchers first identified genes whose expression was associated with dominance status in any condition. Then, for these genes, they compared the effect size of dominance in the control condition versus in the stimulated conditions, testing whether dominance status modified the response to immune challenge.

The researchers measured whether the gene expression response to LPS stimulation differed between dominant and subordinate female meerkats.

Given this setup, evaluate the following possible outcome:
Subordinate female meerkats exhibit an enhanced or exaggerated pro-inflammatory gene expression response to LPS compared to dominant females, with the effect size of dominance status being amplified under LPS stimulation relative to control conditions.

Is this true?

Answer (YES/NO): NO